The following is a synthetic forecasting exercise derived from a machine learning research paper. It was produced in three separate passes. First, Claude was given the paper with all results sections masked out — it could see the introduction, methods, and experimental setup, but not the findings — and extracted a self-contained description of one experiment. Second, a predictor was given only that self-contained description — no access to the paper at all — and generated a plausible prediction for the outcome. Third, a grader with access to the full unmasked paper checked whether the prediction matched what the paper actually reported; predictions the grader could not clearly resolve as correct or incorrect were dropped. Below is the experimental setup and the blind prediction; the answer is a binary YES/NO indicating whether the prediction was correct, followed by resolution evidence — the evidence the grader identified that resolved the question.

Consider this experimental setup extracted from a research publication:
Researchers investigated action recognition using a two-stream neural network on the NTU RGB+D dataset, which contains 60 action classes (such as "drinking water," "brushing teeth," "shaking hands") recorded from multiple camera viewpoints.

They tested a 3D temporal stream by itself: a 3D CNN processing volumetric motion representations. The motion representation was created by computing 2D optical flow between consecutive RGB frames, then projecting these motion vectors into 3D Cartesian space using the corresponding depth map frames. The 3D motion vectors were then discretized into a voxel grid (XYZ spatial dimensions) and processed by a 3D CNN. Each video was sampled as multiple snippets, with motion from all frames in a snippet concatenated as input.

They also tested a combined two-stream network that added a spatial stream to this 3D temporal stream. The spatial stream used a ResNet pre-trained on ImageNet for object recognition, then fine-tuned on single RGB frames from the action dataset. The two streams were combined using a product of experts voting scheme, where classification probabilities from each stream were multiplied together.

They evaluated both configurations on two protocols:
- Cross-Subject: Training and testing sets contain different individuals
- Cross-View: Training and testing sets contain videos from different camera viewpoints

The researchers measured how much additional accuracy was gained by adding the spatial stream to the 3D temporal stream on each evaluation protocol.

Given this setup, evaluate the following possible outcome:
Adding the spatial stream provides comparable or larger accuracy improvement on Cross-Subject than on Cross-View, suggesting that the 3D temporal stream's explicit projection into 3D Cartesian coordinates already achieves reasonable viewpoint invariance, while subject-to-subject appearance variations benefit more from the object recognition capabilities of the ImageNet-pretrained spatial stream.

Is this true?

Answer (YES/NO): YES